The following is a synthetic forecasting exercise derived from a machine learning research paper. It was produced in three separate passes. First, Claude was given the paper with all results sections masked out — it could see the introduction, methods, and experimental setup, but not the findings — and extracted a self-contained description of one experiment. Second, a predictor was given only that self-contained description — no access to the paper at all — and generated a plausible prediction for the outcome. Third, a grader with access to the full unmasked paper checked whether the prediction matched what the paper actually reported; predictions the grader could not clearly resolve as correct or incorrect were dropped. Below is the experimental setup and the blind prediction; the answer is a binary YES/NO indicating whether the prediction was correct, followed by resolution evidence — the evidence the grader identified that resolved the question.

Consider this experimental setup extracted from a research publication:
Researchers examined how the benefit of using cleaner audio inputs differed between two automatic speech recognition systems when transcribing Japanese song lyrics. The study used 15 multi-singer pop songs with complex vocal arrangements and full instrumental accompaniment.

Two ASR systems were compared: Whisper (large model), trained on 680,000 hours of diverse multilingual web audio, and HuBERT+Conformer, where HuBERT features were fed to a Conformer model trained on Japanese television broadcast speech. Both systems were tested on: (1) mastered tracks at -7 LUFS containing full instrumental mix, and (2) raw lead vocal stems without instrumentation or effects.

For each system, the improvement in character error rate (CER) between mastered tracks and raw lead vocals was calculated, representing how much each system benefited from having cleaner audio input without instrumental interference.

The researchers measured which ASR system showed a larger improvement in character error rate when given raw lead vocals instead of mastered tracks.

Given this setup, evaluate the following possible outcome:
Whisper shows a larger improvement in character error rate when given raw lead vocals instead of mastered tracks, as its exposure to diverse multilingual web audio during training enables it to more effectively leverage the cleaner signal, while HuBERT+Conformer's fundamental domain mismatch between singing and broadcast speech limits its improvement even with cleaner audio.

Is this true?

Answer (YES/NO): NO